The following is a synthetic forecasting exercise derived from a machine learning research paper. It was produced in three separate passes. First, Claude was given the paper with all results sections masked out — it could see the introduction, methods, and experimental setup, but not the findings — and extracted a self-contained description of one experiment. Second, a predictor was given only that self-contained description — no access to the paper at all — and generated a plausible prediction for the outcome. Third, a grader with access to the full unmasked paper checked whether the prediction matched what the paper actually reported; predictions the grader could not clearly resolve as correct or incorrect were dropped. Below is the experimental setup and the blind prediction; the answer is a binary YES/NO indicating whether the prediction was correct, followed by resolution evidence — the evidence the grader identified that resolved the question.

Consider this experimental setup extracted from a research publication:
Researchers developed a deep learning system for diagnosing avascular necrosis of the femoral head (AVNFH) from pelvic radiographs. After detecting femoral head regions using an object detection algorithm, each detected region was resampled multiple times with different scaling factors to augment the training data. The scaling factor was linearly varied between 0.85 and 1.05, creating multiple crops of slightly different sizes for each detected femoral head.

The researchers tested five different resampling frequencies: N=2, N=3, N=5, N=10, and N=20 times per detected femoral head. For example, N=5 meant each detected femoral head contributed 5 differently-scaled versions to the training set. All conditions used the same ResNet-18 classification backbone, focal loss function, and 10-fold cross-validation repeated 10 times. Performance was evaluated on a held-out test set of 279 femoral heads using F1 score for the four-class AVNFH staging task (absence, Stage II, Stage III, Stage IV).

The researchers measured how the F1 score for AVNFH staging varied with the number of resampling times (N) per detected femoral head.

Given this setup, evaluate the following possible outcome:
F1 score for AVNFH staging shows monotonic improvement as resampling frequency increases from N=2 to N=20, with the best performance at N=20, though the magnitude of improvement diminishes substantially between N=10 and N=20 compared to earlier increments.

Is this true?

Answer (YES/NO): NO